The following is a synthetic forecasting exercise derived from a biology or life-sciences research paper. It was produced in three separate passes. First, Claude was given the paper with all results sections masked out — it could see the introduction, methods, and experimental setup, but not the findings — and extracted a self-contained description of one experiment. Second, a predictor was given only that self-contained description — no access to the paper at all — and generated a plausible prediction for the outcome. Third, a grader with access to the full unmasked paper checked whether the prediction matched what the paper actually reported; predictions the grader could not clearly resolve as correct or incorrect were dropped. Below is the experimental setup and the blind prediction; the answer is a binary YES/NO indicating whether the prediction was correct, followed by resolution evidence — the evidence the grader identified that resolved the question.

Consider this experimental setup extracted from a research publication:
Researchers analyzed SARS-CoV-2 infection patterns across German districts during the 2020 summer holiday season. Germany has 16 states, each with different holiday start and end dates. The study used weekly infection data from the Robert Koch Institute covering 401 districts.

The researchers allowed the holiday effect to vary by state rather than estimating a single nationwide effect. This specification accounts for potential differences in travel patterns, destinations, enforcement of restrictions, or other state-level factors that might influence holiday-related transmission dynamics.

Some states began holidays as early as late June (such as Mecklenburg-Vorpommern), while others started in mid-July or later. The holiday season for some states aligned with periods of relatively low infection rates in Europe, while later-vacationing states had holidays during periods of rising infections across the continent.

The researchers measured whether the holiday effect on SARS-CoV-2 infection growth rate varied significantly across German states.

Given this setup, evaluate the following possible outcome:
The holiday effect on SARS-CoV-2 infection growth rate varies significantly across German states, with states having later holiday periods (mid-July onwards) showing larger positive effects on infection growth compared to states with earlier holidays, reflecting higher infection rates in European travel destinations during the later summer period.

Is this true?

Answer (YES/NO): NO